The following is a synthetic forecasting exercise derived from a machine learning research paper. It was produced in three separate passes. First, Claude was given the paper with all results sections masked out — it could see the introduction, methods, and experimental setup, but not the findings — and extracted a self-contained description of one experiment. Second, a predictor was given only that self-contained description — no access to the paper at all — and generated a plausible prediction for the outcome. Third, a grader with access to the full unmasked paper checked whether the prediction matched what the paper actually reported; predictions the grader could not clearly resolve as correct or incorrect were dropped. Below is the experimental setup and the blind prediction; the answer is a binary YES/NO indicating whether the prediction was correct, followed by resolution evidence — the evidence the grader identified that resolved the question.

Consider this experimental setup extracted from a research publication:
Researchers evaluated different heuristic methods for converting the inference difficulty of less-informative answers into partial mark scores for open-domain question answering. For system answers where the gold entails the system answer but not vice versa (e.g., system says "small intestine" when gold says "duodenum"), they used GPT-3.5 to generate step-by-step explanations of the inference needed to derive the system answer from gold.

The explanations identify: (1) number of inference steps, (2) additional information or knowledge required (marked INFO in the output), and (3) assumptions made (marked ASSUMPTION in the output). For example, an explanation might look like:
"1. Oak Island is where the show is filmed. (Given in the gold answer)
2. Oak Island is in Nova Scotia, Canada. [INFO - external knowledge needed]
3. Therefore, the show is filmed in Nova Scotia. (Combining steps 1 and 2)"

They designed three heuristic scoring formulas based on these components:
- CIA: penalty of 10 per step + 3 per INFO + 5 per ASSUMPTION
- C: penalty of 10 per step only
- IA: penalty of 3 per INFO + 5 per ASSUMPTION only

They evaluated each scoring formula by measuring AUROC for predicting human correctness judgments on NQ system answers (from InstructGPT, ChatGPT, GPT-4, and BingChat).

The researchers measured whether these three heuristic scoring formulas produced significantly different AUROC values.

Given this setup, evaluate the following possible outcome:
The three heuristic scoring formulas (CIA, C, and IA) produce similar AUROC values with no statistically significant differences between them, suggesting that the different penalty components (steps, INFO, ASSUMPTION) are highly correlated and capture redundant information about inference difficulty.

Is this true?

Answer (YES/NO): YES